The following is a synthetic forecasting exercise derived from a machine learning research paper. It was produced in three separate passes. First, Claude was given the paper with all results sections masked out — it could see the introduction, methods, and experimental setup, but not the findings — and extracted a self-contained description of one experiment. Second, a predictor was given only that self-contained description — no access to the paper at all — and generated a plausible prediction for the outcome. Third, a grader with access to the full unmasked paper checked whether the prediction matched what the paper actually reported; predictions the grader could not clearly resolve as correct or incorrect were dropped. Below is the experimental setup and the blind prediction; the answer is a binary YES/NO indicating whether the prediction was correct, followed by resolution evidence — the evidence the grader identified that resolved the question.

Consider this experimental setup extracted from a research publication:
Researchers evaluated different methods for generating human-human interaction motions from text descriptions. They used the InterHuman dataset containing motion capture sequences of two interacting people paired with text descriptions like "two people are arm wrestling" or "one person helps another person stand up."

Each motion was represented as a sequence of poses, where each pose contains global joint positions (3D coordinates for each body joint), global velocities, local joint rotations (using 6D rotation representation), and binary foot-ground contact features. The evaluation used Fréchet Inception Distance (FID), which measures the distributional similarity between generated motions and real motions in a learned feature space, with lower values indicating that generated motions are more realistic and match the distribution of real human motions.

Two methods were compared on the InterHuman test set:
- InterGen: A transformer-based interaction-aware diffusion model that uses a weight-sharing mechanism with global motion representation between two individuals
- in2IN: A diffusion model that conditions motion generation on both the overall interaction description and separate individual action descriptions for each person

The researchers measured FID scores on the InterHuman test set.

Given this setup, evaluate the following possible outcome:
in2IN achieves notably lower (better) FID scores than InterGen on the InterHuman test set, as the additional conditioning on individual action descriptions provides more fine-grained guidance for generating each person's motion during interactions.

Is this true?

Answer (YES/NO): YES